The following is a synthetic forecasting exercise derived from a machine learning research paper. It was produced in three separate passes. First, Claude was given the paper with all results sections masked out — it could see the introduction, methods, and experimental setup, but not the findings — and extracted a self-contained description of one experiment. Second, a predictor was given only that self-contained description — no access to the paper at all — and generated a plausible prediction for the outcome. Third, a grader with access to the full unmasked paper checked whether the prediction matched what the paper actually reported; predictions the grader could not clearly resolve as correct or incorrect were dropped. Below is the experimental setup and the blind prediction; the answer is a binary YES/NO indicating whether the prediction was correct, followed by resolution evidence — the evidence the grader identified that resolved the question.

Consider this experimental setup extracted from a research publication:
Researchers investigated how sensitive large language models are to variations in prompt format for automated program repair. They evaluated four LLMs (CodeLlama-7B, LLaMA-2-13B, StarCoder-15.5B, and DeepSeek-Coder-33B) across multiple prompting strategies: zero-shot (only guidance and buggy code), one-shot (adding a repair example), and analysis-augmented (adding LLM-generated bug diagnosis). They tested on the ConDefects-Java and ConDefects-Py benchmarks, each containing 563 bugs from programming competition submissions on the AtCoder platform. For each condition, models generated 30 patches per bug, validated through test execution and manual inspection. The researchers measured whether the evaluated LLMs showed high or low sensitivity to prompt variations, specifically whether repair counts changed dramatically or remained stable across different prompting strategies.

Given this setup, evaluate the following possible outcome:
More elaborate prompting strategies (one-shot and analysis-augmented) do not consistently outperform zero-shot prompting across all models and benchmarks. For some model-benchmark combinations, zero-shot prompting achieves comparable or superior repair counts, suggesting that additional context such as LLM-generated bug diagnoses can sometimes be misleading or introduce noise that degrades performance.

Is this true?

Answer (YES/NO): NO